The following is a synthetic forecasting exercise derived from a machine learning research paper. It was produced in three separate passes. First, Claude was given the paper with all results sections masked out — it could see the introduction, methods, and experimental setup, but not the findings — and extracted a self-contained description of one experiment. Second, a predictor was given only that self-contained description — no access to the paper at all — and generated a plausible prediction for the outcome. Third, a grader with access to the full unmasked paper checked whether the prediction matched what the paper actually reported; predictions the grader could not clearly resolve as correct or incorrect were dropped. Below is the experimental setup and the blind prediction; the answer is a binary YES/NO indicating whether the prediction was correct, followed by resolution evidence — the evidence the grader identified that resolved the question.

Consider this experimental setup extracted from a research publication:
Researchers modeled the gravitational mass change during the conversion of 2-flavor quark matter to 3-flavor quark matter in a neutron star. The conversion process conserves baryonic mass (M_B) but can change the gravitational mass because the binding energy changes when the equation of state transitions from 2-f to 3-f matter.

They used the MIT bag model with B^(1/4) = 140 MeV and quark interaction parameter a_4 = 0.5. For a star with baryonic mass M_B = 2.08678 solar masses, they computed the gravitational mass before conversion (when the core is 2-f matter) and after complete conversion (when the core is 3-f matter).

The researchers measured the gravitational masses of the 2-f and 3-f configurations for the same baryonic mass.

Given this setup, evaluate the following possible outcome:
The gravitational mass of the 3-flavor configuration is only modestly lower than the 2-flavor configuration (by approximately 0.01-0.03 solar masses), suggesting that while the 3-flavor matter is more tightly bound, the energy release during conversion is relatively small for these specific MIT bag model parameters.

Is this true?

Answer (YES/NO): NO